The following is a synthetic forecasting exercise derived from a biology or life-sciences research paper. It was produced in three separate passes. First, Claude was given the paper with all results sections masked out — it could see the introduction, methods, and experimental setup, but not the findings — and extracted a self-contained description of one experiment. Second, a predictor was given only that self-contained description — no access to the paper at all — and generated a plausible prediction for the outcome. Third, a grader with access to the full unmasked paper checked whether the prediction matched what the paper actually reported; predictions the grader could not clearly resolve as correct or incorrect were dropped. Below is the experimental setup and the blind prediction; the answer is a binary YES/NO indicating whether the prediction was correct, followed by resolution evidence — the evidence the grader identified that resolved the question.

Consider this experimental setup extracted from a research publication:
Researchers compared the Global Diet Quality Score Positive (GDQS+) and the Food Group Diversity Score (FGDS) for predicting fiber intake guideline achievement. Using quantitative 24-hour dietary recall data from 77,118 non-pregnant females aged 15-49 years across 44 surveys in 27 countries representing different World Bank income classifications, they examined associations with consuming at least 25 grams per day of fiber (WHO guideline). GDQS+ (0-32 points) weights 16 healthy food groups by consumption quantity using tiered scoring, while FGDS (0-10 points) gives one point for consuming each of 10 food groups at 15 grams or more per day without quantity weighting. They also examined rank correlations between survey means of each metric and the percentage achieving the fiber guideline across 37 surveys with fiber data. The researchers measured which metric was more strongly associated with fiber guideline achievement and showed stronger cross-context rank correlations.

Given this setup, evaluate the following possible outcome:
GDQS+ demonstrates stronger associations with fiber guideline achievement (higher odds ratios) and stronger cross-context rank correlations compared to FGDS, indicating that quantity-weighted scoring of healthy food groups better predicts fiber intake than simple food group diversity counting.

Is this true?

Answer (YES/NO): NO